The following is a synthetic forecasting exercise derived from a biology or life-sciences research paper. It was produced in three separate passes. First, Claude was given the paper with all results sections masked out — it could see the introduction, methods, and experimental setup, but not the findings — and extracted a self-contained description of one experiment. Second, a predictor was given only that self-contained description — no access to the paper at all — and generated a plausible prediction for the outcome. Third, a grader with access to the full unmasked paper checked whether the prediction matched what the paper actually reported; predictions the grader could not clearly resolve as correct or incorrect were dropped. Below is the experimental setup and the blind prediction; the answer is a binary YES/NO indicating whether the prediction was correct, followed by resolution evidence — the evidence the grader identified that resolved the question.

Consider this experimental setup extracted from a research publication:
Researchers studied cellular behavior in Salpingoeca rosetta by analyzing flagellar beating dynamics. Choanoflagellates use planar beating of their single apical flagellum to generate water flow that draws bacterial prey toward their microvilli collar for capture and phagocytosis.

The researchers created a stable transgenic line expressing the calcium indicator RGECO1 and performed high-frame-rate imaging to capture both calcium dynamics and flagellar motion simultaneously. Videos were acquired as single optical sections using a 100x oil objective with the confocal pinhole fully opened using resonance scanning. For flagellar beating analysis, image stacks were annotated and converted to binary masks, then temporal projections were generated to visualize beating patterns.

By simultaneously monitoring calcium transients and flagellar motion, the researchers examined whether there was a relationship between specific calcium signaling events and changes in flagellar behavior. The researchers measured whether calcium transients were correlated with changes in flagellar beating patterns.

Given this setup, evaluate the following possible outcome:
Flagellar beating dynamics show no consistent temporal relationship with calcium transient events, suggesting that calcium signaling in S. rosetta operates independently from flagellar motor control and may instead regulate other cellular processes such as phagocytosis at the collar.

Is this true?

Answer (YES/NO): NO